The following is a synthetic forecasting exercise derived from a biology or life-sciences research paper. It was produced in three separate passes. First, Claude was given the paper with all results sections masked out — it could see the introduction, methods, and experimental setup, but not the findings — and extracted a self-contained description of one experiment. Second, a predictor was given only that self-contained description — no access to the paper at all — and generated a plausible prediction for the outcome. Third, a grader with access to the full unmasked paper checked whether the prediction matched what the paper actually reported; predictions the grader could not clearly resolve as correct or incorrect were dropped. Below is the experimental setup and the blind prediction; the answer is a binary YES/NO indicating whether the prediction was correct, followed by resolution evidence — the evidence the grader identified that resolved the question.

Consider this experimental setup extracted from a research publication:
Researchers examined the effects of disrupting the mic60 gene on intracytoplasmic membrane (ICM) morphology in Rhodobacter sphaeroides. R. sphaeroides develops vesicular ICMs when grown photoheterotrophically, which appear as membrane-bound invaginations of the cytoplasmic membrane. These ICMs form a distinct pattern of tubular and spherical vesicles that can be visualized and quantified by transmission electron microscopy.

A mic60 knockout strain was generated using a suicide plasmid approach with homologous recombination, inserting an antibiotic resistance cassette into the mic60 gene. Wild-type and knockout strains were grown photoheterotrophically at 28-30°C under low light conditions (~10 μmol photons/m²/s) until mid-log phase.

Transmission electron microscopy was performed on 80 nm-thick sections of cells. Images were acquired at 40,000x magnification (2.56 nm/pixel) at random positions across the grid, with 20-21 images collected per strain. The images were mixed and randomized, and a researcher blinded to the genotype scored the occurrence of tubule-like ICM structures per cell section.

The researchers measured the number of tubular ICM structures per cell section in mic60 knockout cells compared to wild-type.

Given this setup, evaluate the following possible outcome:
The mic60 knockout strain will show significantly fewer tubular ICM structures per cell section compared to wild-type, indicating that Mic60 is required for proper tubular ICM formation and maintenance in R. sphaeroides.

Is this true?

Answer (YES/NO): NO